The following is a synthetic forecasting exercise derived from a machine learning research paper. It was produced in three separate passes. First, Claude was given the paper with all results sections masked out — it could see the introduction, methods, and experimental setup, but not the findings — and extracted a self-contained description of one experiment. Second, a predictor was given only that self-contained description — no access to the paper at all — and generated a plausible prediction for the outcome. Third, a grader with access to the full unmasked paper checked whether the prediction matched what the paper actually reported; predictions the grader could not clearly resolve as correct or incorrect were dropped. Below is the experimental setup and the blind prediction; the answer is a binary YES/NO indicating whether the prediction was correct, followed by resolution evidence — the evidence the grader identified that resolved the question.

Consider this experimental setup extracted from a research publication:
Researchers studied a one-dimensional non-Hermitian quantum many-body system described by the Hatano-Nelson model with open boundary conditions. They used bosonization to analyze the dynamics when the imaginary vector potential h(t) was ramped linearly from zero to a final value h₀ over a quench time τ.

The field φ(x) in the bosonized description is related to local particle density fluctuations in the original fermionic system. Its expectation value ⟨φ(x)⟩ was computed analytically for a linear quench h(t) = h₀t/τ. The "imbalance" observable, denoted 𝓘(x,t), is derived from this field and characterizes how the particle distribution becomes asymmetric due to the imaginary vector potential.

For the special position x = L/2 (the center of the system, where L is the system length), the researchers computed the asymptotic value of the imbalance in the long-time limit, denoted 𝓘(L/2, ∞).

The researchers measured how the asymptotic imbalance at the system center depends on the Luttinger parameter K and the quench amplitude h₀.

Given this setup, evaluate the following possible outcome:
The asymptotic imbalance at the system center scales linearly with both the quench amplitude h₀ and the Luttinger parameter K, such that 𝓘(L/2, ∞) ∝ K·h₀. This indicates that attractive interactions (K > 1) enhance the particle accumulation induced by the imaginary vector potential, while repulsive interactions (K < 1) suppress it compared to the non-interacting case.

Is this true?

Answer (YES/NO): YES